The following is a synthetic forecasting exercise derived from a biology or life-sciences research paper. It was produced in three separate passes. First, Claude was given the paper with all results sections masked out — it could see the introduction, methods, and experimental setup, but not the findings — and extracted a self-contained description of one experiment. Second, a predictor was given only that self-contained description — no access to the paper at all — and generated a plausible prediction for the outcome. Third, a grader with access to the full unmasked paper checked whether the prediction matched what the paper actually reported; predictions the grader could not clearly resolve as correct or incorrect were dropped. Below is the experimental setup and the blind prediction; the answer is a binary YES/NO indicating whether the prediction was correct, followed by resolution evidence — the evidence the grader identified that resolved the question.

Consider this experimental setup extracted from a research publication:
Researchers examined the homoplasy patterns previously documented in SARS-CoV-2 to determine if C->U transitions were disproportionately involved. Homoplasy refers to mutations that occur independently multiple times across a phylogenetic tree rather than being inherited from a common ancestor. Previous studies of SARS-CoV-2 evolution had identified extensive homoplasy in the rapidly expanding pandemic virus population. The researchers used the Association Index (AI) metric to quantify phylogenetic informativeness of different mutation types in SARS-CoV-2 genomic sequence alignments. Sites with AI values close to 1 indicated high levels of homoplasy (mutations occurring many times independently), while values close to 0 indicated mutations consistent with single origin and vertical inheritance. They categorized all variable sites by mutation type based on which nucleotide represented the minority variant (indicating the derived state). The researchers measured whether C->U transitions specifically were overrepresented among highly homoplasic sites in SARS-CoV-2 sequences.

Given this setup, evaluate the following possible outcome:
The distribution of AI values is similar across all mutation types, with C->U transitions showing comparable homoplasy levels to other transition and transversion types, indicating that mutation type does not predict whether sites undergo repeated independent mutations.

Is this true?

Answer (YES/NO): NO